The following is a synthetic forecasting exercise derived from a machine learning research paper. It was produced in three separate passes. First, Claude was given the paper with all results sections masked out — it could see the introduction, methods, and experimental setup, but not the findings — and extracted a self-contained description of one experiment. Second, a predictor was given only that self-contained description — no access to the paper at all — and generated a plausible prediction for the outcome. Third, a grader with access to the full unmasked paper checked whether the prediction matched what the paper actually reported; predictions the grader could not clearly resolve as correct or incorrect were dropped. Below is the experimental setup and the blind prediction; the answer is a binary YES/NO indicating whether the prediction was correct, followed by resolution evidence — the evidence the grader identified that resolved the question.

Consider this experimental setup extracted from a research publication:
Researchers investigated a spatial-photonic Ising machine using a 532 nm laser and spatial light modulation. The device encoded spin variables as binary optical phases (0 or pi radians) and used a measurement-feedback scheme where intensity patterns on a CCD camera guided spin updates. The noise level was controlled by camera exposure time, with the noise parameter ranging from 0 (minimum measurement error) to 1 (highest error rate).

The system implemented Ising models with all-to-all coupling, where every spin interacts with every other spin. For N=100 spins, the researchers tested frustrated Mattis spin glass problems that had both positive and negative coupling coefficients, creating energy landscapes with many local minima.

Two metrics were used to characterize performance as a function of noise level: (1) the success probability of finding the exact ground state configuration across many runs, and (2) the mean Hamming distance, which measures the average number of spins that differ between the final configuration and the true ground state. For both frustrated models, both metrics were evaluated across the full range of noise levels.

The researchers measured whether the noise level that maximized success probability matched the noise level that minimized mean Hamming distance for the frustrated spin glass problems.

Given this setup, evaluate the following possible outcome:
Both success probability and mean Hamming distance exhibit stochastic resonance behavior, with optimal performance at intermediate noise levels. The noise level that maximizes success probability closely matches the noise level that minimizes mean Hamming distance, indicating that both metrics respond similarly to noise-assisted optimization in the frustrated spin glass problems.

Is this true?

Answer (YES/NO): YES